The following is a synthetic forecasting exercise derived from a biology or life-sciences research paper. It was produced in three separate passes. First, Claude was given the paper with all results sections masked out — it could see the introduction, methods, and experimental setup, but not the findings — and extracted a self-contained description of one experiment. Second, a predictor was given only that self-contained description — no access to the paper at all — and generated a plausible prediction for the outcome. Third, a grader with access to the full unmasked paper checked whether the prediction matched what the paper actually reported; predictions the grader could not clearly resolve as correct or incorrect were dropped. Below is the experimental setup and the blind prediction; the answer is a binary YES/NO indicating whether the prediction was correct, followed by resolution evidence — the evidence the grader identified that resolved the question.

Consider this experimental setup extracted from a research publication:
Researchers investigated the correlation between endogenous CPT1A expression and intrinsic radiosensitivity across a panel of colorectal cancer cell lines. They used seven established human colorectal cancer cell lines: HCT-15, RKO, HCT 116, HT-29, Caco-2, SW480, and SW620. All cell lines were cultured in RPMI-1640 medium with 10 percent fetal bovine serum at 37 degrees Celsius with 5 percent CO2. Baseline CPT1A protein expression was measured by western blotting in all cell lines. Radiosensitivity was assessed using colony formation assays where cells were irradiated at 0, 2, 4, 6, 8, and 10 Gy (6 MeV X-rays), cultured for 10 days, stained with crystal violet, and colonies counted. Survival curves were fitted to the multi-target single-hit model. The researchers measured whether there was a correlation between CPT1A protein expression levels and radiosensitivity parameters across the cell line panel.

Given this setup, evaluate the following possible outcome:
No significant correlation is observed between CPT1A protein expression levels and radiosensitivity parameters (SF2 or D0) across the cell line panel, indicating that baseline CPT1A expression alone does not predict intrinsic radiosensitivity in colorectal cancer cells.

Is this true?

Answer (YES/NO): NO